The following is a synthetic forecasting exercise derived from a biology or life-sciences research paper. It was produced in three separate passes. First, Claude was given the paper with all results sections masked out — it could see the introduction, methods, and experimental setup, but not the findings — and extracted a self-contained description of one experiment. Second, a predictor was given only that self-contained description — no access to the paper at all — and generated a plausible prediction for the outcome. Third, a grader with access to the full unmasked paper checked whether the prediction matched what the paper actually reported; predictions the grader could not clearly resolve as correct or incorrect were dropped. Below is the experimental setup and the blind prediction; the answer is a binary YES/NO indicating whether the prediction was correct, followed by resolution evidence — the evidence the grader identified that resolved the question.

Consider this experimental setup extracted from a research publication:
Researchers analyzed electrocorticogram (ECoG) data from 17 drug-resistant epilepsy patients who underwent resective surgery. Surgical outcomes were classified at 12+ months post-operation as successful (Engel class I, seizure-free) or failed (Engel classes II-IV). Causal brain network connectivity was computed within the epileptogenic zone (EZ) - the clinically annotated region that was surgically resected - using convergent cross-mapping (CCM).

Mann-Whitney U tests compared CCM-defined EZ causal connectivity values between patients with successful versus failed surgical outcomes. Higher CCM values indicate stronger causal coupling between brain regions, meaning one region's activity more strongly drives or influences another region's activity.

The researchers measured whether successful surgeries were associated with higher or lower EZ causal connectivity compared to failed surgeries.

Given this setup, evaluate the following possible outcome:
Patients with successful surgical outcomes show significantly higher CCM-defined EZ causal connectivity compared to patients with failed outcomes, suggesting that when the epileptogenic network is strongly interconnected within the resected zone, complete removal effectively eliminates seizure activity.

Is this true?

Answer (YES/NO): YES